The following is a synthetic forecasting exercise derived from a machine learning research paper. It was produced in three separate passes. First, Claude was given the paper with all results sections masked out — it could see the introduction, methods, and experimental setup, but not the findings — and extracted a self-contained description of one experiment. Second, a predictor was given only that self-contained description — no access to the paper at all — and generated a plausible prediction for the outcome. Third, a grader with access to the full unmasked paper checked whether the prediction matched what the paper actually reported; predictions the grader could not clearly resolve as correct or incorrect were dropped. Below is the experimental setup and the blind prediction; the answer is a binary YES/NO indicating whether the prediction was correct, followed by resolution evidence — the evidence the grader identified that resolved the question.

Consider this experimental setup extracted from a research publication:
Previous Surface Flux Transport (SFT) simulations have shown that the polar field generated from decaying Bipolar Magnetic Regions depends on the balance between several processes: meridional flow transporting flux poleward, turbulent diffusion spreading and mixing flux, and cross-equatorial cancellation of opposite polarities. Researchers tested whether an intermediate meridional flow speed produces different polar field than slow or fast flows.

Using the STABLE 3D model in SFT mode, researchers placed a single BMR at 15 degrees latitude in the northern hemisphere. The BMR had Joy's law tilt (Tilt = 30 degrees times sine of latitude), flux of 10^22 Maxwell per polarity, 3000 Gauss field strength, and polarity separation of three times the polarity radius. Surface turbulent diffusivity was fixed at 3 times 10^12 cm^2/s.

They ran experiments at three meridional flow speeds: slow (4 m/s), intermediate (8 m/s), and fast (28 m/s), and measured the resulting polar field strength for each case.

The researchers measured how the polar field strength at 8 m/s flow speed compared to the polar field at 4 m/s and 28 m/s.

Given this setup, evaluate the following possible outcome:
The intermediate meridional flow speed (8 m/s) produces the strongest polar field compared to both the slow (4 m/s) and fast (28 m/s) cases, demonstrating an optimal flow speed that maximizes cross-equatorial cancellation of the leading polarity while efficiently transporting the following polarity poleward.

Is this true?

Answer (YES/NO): YES